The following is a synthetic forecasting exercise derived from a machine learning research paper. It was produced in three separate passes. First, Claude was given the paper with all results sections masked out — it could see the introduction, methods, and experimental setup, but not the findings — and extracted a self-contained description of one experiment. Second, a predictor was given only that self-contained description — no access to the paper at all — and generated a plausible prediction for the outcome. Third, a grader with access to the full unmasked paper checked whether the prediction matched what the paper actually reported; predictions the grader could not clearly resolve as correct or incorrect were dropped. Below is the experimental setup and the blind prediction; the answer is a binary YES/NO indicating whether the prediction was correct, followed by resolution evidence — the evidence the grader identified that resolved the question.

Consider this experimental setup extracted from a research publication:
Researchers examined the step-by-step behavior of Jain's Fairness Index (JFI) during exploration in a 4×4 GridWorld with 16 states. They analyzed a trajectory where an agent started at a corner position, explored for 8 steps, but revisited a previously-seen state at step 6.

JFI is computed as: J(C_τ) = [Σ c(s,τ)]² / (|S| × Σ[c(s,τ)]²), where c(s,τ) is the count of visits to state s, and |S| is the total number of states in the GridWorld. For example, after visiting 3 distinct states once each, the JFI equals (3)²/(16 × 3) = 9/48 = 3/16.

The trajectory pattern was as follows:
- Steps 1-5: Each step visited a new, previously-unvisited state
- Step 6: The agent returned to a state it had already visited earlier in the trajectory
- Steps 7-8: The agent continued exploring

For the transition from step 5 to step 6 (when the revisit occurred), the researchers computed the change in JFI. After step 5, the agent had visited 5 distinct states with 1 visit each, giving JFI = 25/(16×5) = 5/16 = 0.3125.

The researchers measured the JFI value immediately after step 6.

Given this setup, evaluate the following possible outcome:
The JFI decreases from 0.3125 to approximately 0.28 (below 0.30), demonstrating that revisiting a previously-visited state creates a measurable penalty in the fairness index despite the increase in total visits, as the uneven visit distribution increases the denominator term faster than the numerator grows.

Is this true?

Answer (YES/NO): YES